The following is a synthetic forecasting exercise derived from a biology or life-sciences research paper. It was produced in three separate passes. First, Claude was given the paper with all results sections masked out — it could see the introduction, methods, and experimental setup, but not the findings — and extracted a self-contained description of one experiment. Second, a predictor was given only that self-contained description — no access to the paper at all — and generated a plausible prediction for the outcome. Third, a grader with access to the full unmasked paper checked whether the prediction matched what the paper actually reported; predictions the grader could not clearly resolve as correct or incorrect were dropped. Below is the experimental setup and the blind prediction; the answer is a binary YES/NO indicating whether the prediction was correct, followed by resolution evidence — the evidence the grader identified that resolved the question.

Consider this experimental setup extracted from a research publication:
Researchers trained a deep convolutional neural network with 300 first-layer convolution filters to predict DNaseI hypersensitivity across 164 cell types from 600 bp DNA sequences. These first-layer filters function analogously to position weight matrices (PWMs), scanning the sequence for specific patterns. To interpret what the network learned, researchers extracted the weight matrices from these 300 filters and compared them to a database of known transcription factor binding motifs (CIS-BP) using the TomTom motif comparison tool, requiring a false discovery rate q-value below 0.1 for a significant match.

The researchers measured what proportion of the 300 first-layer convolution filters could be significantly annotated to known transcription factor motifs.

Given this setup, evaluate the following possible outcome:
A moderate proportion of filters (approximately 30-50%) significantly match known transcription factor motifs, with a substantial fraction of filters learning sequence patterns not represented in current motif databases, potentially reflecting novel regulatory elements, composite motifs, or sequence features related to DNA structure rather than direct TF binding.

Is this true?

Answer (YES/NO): YES